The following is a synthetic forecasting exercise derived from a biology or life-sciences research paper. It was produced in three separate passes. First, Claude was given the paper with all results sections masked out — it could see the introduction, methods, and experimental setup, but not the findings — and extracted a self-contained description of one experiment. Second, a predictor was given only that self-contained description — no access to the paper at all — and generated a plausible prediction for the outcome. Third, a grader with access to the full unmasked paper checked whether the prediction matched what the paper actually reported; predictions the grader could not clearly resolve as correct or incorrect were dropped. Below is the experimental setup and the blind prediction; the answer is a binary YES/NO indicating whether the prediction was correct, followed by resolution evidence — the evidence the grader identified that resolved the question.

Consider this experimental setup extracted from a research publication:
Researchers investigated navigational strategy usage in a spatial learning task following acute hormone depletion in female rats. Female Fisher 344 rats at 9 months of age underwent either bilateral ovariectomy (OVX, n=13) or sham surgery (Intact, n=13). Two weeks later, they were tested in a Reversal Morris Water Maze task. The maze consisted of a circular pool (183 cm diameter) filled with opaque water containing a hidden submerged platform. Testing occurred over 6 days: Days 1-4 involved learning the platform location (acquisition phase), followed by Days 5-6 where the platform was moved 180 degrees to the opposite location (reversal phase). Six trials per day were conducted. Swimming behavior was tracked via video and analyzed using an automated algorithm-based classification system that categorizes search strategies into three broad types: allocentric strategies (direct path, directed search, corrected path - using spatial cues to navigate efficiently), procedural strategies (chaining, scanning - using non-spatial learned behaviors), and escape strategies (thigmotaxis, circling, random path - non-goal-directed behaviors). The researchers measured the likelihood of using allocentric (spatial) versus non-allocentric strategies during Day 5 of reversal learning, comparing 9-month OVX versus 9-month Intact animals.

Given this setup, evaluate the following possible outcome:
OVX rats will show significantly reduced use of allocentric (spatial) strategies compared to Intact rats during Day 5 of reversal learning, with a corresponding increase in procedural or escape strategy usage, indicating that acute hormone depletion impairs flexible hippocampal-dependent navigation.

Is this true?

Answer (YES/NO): YES